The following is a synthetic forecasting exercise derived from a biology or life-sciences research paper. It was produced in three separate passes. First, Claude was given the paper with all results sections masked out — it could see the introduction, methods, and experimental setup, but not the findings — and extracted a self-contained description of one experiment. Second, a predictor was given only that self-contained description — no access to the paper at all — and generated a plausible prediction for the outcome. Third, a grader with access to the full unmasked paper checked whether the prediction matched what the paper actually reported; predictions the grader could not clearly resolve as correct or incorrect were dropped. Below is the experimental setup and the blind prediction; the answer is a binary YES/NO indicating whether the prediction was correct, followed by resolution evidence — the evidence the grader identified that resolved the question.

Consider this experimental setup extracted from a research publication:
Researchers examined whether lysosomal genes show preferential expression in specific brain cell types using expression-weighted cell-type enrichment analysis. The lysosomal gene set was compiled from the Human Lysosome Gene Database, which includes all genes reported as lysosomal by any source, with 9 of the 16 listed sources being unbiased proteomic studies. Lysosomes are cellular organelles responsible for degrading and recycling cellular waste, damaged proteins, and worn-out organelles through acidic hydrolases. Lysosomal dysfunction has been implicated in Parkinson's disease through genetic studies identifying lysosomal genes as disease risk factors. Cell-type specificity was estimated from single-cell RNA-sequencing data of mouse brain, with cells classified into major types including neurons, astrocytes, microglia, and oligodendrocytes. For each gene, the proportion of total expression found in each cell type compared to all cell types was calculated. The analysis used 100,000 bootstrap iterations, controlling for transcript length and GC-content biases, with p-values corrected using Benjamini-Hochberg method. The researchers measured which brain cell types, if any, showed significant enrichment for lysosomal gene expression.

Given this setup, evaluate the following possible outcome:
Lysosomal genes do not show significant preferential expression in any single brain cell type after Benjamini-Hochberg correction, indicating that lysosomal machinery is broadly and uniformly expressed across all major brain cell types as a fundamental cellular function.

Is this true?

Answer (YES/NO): NO